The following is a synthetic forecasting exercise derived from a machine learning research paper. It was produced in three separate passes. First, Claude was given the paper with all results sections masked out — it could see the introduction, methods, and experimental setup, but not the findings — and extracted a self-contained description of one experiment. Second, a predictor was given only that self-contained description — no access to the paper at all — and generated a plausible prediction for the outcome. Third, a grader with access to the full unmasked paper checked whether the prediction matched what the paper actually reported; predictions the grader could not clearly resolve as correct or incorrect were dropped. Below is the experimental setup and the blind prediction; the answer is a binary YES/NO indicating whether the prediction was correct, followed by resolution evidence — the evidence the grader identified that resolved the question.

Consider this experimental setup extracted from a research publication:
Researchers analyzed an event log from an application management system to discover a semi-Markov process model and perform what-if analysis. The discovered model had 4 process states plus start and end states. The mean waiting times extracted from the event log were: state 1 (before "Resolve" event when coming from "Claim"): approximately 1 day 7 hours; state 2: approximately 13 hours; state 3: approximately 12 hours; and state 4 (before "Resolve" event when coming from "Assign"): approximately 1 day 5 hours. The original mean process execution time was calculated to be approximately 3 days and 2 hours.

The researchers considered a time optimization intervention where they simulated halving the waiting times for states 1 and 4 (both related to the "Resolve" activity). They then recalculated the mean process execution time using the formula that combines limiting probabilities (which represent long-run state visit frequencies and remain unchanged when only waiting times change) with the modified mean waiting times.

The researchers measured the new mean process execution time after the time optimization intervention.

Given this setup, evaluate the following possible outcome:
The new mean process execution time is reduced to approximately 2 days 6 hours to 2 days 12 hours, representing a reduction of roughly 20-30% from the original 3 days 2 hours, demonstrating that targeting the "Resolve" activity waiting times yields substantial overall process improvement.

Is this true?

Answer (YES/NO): YES